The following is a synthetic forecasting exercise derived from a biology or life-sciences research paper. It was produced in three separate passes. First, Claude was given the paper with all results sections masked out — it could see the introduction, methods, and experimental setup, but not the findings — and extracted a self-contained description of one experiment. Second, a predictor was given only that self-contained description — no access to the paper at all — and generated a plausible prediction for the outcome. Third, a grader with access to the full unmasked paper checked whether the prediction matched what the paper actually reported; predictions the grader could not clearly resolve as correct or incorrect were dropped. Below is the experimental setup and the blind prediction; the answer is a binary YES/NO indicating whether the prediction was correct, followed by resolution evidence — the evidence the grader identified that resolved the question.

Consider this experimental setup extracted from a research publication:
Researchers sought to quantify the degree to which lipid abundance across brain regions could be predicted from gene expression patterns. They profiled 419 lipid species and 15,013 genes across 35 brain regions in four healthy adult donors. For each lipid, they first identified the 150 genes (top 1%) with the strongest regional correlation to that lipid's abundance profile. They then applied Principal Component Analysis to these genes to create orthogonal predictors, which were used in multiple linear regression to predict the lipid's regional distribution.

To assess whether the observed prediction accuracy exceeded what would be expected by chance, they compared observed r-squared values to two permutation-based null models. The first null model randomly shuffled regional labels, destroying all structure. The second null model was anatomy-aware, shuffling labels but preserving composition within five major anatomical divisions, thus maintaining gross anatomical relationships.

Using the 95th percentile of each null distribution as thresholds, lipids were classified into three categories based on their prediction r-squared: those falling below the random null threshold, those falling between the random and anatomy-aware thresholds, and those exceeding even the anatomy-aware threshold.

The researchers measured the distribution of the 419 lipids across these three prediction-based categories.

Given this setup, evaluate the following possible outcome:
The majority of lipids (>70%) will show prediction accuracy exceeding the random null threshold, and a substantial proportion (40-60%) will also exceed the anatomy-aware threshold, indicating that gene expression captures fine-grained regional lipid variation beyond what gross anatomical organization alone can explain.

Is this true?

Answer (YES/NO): NO